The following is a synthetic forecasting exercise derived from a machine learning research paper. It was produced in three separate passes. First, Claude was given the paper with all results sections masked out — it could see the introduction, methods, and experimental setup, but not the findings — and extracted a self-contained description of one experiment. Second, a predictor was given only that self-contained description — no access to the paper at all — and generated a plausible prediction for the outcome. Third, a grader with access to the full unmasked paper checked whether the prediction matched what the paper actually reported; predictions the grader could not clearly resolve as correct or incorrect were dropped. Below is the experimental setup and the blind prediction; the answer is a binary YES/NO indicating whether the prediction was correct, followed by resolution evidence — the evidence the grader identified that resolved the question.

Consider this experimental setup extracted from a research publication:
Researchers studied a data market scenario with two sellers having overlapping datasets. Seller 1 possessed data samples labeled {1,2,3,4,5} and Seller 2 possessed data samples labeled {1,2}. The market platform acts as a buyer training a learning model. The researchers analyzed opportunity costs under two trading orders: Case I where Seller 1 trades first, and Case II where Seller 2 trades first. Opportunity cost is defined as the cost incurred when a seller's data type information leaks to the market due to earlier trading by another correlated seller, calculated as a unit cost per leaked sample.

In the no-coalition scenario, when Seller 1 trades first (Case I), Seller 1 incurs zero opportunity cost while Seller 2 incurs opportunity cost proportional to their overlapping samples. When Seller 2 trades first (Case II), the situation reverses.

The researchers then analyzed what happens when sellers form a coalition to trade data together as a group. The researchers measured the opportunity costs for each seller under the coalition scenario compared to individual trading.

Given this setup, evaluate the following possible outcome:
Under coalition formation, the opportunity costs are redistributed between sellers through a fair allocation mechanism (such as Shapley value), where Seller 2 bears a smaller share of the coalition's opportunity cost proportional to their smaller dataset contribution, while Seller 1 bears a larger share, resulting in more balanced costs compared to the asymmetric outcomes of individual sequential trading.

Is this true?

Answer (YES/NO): NO